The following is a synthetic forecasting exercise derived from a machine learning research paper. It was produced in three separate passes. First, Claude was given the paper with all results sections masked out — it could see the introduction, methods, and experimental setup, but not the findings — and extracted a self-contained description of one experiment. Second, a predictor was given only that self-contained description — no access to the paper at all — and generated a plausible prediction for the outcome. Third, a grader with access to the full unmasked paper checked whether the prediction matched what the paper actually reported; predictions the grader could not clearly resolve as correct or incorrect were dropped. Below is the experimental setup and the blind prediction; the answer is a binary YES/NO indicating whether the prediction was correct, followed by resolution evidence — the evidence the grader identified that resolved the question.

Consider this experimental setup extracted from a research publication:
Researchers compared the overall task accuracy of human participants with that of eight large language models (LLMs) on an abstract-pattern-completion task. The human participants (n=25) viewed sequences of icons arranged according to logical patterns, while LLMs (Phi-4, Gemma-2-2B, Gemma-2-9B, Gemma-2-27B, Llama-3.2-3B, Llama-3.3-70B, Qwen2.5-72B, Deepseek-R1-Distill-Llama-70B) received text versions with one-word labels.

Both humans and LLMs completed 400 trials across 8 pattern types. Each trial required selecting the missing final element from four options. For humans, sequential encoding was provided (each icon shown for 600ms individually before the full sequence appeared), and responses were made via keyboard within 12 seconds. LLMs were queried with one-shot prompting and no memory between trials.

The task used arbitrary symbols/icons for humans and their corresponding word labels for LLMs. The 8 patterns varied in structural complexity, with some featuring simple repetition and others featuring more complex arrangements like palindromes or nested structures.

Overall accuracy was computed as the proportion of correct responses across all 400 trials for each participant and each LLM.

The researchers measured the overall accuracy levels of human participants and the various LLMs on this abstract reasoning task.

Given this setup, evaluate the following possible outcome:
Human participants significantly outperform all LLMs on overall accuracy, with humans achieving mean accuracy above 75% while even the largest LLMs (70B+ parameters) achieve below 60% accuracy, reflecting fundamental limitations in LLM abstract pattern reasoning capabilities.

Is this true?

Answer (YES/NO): NO